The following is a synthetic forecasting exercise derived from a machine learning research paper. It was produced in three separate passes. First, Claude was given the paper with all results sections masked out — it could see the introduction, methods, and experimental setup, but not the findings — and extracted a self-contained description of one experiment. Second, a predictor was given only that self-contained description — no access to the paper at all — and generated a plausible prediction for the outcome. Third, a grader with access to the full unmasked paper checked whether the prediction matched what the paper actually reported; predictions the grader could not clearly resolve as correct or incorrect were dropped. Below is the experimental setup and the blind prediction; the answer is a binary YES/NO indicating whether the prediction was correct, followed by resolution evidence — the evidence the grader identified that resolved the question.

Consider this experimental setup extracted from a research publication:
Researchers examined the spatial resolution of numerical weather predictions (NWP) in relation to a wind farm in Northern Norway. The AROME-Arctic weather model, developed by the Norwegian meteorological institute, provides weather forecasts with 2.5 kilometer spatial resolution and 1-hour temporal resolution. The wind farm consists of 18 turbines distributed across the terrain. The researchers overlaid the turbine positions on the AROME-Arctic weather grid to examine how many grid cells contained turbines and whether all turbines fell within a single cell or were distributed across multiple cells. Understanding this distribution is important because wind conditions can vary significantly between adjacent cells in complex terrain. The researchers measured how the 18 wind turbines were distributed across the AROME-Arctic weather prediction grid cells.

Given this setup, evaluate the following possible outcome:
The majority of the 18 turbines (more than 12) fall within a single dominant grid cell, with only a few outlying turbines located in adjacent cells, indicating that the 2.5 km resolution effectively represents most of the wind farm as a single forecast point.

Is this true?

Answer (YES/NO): NO